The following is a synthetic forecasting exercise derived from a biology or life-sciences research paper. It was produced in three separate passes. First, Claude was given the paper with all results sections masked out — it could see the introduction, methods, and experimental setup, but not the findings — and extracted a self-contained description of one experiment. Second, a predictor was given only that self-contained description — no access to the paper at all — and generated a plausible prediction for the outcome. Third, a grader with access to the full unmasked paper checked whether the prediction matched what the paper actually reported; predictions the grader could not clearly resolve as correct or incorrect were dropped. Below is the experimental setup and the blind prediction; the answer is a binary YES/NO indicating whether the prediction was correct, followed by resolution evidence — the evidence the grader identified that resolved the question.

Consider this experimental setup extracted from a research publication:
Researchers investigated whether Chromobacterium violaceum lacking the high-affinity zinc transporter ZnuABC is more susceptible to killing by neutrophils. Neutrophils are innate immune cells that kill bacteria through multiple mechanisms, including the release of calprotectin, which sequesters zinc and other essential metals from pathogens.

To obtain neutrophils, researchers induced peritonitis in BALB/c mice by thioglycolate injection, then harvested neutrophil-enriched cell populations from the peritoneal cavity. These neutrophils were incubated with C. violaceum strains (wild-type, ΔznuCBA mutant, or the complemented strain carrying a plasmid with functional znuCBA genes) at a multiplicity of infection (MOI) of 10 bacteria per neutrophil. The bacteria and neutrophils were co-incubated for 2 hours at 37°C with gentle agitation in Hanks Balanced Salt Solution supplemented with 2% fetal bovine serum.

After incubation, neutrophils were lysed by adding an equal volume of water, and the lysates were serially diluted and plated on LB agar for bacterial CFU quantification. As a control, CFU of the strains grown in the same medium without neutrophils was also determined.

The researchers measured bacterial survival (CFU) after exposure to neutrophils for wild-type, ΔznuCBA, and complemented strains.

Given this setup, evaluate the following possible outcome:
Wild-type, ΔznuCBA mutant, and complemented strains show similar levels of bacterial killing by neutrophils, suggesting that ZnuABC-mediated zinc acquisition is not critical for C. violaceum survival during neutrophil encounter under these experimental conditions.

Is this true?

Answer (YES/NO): NO